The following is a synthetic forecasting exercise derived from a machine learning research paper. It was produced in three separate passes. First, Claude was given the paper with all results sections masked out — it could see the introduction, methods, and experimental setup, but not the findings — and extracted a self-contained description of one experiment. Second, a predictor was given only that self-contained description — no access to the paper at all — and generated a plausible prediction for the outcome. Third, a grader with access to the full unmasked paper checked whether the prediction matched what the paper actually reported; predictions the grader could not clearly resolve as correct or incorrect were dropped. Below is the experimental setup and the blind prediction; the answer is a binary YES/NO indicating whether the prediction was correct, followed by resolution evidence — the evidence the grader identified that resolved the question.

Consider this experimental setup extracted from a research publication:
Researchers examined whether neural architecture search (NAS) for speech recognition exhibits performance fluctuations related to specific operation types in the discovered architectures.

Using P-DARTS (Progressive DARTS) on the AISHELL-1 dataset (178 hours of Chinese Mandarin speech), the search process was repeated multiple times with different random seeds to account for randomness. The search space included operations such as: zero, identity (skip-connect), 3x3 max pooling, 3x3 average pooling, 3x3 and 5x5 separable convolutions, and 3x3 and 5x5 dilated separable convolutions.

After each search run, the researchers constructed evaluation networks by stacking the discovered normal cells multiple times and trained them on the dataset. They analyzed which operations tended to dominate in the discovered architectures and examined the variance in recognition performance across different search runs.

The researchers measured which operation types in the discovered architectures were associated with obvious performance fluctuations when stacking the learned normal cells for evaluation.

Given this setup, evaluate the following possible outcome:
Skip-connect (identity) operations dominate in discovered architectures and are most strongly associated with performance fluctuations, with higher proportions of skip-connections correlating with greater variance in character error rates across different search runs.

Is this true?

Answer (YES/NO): NO